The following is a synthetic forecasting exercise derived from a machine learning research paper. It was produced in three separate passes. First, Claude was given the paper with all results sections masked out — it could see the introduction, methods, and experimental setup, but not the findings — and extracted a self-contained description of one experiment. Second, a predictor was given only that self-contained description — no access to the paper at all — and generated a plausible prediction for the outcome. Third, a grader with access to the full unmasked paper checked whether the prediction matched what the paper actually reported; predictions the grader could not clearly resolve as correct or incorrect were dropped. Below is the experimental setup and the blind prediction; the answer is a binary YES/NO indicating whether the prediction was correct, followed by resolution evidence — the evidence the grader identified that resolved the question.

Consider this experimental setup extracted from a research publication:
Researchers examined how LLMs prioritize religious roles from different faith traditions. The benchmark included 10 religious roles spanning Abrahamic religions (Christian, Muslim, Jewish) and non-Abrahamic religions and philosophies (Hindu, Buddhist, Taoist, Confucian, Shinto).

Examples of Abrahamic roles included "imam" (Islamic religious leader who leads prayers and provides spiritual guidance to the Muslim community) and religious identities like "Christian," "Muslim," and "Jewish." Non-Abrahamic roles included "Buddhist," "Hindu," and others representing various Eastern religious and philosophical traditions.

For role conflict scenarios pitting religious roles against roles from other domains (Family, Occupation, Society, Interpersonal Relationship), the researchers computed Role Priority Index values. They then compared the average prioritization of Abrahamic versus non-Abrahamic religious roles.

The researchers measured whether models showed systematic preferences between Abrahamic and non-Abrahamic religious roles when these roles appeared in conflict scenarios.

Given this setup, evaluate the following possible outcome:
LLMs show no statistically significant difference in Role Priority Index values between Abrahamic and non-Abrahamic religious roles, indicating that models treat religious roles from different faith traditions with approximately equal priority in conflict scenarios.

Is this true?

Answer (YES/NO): NO